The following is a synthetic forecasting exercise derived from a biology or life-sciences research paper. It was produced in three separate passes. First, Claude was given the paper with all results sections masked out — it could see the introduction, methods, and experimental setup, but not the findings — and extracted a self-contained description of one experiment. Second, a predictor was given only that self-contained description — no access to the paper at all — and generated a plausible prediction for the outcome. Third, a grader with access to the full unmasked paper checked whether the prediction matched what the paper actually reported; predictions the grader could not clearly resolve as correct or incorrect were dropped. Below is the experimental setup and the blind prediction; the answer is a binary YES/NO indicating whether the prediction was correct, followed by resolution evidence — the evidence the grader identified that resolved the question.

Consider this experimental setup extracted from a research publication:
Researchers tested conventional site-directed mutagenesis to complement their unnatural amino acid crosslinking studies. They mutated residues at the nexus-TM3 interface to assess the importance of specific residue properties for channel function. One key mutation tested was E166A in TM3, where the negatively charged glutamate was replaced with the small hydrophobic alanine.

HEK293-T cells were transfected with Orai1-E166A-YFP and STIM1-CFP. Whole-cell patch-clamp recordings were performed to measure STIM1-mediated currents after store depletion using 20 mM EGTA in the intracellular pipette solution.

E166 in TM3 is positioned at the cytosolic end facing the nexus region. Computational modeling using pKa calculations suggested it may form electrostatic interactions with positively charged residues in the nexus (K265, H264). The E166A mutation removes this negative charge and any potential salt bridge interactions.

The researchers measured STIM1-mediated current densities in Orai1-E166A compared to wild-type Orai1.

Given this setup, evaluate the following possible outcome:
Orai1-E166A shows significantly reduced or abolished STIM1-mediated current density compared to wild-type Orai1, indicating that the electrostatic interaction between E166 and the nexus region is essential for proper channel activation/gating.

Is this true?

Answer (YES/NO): YES